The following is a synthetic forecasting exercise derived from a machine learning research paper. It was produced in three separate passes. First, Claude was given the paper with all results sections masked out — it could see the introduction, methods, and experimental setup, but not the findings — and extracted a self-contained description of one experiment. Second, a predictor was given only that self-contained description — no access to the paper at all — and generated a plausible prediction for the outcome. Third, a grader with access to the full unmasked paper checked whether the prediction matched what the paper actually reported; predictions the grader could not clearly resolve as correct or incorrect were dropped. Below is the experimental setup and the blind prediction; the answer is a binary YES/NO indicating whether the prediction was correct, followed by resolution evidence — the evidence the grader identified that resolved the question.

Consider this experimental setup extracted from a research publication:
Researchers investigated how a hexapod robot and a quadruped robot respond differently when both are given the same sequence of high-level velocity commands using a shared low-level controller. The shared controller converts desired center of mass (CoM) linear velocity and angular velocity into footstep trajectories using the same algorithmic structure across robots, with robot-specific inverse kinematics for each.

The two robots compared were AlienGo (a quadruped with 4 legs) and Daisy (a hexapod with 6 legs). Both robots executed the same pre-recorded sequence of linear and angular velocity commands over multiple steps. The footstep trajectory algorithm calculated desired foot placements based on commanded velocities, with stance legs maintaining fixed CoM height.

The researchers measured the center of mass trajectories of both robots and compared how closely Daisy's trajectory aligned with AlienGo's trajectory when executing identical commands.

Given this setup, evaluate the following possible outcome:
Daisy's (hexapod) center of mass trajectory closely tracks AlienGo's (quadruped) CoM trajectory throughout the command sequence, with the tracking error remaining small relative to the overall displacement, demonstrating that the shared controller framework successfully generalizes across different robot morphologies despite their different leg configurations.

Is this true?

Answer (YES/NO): NO